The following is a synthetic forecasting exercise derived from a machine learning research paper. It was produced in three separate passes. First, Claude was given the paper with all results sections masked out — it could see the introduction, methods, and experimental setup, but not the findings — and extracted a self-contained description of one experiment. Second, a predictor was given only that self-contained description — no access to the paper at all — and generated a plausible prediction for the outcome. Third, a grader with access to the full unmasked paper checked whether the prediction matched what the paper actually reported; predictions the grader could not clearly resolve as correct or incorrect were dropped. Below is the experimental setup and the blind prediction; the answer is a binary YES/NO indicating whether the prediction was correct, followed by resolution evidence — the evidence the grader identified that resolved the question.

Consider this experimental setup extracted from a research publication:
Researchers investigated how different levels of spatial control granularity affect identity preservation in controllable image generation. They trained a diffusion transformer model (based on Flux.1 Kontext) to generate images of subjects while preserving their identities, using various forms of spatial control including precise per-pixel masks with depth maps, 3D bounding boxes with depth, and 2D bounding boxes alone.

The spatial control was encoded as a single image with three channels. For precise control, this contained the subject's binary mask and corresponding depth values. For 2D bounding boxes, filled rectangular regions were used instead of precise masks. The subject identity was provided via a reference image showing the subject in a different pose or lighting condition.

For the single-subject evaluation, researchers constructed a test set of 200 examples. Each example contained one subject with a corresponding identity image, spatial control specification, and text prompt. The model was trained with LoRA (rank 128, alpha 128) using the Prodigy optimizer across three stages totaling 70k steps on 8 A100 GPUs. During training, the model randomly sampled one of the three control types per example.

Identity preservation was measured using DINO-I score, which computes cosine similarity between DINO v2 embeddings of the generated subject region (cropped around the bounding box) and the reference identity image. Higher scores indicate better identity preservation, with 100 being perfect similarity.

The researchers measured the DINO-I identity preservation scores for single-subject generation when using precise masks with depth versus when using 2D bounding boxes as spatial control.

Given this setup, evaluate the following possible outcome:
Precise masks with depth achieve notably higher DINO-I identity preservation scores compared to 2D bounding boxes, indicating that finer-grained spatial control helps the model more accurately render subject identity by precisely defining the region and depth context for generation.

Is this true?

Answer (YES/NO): YES